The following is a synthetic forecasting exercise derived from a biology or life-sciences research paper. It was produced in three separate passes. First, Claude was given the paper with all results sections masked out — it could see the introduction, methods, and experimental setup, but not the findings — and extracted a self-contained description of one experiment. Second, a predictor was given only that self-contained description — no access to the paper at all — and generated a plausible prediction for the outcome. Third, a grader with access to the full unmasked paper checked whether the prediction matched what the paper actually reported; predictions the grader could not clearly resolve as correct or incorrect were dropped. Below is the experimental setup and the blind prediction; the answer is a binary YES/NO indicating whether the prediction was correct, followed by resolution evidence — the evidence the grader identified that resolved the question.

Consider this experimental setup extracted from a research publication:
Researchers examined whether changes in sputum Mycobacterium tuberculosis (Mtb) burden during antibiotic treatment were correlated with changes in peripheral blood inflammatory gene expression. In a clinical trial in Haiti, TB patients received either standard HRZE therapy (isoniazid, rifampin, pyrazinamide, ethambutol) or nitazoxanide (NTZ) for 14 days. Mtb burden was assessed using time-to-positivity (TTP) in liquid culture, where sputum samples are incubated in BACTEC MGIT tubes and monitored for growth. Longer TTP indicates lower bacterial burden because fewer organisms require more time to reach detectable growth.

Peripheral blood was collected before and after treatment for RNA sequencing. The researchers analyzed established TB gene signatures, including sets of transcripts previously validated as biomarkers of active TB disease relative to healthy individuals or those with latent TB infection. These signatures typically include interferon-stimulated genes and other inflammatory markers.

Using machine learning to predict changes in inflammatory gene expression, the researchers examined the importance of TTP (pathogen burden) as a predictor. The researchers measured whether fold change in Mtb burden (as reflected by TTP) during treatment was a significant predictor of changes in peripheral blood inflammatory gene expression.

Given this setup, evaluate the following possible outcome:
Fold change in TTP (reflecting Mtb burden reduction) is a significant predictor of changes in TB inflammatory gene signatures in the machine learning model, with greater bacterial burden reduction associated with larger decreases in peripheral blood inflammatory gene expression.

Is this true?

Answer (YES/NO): YES